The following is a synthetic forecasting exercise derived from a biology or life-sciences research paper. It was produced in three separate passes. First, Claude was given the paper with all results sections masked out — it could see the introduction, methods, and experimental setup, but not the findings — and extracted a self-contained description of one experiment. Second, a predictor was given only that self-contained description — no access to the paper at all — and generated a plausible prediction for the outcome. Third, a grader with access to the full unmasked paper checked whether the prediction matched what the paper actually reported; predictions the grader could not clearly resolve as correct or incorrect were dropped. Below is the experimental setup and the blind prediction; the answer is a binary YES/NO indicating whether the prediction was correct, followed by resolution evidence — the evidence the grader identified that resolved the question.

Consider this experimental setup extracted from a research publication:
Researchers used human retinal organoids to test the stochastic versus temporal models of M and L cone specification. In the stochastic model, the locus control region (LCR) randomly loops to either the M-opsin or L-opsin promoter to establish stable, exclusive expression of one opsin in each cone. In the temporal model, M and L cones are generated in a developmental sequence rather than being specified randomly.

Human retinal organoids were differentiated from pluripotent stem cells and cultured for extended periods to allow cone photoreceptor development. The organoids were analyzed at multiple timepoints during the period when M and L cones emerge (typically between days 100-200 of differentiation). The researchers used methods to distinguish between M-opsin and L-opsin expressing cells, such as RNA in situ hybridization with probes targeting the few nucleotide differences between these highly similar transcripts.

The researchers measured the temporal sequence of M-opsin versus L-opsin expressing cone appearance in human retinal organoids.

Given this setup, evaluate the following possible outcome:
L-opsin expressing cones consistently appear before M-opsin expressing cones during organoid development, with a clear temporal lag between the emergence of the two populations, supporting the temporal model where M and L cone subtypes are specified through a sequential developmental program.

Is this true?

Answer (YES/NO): NO